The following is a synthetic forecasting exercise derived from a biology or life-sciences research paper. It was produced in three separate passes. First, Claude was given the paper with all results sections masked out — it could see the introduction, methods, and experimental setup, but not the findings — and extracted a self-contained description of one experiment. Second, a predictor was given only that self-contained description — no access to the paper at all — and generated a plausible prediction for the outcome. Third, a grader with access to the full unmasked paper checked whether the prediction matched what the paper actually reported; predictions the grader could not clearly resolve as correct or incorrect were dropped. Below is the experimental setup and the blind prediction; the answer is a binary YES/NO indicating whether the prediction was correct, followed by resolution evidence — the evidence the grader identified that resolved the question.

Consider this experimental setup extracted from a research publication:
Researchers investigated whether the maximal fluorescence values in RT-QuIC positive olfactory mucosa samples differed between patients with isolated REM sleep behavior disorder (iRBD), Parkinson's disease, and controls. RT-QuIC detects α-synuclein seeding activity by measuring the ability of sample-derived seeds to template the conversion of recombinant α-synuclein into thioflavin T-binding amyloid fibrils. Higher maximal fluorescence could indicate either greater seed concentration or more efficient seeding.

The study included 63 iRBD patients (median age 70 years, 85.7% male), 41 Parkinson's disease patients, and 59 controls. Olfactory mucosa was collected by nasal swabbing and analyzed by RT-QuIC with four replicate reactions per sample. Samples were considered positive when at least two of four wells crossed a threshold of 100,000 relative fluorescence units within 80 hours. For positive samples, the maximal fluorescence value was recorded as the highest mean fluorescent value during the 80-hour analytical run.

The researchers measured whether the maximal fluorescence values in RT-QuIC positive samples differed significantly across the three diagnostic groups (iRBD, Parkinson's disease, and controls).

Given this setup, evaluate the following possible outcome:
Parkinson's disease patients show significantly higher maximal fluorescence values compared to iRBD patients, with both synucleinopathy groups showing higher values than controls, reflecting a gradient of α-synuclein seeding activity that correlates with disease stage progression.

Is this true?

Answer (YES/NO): NO